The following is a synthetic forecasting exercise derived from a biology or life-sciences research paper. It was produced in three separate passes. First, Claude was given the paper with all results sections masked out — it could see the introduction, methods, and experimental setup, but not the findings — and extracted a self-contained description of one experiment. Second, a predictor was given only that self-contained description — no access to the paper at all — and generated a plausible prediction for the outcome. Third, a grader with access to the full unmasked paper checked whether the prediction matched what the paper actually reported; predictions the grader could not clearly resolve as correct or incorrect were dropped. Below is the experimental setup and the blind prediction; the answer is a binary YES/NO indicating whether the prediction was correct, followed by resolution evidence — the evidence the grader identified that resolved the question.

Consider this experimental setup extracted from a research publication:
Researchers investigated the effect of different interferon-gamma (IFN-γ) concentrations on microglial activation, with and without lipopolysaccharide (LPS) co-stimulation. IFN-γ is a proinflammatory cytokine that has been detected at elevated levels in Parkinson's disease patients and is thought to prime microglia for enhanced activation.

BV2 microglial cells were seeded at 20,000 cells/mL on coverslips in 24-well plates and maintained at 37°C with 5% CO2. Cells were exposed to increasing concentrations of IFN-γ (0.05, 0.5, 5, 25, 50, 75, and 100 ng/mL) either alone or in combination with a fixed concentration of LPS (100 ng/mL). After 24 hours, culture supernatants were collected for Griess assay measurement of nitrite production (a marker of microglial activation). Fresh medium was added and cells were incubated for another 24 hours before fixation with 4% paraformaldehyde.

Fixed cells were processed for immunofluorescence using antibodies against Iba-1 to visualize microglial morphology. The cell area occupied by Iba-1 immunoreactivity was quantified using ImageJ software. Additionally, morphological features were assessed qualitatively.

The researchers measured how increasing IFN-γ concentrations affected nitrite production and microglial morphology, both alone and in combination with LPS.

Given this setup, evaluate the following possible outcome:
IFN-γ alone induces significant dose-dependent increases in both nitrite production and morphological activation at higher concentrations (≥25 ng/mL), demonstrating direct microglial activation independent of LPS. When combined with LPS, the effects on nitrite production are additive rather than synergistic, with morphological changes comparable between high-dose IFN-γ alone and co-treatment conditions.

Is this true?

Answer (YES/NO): NO